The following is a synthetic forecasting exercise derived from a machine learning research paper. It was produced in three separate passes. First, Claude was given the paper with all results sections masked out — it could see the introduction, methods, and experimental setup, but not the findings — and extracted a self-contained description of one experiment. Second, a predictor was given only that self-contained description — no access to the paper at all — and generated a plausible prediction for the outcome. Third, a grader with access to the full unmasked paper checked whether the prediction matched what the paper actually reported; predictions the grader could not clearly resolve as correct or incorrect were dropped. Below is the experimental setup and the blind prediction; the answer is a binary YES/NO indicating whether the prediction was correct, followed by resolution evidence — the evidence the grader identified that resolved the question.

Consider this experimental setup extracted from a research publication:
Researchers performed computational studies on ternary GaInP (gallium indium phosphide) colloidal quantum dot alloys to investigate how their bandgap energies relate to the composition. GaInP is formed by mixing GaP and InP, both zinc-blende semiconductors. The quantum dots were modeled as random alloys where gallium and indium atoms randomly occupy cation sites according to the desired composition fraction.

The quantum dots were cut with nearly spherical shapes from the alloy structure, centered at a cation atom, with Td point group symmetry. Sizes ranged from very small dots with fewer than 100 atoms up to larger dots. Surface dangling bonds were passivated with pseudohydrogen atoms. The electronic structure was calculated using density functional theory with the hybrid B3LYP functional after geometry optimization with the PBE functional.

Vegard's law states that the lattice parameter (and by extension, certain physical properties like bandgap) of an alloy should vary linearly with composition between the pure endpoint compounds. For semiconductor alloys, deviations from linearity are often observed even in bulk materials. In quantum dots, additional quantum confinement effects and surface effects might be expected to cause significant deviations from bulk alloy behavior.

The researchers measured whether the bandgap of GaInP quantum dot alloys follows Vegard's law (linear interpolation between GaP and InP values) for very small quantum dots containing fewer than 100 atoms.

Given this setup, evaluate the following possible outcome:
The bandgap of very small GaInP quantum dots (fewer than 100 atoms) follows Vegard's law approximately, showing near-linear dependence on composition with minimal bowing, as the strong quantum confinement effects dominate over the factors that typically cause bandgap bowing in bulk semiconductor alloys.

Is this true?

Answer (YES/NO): YES